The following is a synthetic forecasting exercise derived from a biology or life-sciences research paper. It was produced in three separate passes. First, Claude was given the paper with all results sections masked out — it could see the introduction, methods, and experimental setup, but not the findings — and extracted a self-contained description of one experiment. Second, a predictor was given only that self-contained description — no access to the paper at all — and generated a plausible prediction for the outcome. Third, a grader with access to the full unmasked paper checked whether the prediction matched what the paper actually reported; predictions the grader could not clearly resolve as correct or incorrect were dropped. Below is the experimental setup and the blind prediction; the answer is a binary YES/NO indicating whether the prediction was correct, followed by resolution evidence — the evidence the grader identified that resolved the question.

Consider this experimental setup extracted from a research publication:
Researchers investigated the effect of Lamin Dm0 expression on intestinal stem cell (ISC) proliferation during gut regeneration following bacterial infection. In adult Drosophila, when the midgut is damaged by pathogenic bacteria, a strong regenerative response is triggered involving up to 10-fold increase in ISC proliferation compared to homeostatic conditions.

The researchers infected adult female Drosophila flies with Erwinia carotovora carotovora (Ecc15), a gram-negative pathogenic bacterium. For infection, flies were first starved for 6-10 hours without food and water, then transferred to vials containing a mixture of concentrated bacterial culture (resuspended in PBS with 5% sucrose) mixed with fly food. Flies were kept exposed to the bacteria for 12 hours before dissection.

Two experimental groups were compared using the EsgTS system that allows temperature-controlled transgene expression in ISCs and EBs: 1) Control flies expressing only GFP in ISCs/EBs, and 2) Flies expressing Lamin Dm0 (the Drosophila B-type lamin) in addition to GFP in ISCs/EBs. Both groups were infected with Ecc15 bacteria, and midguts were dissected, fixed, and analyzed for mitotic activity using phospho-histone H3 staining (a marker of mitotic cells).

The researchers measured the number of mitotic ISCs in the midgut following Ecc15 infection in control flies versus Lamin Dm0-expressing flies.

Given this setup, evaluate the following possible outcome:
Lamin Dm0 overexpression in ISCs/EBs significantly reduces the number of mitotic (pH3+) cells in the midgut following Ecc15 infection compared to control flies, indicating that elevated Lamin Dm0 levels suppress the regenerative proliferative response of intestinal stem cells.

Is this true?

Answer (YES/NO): YES